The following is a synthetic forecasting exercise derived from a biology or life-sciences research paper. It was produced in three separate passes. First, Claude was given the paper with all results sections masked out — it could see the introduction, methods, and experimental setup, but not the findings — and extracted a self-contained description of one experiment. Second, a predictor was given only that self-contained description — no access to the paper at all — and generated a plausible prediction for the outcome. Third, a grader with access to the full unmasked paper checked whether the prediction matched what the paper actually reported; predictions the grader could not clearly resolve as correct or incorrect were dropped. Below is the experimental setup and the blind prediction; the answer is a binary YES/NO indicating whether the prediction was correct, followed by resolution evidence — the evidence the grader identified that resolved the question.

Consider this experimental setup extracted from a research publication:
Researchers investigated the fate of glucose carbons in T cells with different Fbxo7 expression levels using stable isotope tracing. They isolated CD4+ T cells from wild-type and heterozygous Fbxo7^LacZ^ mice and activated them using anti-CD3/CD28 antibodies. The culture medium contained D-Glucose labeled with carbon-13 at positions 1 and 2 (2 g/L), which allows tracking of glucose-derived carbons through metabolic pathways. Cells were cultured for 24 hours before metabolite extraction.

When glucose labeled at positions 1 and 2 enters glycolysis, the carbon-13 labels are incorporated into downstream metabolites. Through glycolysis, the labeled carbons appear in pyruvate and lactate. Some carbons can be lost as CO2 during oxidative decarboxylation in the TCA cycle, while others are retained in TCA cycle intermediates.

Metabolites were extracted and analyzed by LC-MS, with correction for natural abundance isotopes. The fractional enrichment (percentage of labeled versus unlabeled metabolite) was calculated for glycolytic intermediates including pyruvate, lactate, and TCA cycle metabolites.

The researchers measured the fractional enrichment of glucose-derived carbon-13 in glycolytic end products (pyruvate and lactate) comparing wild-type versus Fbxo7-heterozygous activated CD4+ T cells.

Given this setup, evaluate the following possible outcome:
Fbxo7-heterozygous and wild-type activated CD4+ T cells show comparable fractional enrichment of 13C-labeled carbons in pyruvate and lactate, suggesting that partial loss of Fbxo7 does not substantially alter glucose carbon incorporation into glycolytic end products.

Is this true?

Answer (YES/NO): NO